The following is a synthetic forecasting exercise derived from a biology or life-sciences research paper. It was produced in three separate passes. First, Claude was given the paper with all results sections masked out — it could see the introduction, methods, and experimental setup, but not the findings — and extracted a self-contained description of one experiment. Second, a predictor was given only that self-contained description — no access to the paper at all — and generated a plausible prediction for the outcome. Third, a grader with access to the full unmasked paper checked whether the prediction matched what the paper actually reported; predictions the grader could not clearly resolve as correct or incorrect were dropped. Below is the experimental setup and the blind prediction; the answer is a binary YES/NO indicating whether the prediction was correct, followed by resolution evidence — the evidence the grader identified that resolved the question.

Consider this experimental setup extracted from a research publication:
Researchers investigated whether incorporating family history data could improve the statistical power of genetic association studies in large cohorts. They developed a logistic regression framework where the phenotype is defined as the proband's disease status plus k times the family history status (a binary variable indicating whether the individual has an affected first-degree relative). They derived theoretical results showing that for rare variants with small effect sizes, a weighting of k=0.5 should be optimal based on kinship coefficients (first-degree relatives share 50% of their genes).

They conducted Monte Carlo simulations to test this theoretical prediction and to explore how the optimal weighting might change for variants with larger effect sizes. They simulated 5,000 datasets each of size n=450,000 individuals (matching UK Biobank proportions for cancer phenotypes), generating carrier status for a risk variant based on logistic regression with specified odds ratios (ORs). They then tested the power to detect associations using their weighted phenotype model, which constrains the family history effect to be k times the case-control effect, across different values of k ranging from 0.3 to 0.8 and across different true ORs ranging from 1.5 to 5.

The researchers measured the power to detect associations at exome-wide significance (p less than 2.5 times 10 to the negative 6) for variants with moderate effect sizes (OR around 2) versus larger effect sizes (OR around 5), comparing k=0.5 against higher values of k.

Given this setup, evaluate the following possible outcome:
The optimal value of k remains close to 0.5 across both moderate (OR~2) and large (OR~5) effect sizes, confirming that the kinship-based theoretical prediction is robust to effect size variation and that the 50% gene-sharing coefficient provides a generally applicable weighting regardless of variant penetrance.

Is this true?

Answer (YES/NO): NO